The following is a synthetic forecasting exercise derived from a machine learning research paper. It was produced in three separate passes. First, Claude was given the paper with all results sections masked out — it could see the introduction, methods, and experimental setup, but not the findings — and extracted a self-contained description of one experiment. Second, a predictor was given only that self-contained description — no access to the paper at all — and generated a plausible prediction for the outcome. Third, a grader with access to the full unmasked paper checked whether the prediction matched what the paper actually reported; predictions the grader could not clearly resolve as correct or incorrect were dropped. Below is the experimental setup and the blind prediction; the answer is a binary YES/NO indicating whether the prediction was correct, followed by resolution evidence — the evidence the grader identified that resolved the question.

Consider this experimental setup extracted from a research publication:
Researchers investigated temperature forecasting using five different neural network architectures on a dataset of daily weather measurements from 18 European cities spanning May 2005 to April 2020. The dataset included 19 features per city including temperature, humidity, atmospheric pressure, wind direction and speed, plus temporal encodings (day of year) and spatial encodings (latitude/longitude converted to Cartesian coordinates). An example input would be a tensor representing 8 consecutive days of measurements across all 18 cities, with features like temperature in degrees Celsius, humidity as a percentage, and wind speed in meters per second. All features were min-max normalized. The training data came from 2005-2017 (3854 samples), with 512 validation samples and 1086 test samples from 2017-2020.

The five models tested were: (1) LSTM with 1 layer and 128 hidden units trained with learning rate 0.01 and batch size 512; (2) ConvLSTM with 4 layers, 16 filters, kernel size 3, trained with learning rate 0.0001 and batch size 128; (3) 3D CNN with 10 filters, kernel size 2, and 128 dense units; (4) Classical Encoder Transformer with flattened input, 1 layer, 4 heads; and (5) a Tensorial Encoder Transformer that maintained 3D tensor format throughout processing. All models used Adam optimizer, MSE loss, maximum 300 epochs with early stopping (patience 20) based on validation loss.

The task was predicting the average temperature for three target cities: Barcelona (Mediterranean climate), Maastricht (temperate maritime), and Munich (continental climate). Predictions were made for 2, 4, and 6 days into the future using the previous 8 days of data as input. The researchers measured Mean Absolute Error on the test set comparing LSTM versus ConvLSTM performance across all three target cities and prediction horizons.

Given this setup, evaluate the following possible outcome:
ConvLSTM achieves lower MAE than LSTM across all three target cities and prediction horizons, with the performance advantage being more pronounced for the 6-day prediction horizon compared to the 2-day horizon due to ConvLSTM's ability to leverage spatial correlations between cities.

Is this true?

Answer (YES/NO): NO